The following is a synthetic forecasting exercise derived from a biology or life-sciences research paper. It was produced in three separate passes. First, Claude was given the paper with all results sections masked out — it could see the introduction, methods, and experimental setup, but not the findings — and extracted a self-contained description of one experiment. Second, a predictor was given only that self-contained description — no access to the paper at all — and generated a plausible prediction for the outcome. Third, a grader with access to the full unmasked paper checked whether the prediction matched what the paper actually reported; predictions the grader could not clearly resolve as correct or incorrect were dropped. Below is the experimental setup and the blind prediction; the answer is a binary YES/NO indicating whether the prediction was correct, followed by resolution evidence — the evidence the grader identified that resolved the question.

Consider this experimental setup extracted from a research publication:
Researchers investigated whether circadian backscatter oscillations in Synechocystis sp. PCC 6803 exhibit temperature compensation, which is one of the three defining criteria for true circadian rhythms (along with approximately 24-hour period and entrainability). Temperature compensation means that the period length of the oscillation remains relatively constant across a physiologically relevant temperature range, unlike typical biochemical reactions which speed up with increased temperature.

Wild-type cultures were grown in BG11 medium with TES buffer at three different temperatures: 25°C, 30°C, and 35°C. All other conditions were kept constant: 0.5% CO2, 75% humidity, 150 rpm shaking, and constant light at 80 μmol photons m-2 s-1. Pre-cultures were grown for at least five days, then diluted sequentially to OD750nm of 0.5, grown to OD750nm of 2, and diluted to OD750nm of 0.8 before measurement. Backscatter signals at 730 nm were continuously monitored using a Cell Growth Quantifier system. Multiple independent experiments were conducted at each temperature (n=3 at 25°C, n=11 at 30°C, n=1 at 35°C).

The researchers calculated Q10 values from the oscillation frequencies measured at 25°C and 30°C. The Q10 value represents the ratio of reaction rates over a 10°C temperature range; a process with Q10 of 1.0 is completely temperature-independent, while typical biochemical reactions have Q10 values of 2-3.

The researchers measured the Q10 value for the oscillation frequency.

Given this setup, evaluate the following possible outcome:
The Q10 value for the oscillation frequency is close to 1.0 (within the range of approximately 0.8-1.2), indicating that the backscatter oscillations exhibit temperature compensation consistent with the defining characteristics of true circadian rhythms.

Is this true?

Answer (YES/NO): YES